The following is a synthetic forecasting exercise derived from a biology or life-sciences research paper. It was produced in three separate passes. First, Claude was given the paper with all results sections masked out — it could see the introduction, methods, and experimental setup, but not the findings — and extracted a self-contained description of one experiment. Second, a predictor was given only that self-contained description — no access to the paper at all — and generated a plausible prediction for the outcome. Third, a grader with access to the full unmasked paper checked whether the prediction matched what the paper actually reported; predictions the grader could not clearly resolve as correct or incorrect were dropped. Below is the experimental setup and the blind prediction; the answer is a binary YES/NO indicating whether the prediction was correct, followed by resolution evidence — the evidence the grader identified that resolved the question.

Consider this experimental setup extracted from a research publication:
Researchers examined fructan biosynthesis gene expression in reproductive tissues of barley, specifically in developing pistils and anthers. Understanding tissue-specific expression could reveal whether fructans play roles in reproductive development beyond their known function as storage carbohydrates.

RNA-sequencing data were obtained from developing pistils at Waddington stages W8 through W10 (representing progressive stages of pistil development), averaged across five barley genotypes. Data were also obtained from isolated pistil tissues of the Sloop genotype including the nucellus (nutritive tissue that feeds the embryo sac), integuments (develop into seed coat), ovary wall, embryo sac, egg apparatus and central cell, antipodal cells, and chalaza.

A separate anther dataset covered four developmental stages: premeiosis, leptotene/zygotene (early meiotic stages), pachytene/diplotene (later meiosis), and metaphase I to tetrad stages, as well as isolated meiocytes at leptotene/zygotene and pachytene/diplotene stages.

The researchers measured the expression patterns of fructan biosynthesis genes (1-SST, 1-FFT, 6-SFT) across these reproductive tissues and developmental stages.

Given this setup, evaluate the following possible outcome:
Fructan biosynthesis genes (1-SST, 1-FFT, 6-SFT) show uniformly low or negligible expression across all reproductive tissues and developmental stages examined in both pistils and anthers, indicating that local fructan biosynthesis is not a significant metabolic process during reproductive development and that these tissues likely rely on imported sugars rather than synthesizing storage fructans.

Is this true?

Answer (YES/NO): NO